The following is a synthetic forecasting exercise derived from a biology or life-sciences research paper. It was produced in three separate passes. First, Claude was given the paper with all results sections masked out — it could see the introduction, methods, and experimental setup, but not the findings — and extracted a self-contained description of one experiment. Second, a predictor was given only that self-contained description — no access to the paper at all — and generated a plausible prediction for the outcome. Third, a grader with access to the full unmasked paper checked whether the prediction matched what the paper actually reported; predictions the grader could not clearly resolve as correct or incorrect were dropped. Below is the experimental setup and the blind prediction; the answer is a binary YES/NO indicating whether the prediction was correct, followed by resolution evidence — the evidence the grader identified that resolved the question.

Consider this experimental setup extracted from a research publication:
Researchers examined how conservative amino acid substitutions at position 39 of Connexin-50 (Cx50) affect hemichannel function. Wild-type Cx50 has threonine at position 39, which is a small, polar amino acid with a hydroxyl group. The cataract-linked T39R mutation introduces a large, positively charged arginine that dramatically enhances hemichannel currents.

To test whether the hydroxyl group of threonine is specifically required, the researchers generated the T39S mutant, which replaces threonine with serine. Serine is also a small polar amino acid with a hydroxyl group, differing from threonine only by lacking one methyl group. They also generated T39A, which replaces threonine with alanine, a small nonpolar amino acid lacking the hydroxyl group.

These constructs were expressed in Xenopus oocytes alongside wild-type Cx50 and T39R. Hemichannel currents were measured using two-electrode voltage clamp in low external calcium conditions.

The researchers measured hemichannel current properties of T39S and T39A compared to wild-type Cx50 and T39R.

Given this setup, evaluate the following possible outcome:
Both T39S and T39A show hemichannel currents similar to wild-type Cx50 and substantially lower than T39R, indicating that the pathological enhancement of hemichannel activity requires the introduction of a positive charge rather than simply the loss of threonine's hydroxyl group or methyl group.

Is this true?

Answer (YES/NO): NO